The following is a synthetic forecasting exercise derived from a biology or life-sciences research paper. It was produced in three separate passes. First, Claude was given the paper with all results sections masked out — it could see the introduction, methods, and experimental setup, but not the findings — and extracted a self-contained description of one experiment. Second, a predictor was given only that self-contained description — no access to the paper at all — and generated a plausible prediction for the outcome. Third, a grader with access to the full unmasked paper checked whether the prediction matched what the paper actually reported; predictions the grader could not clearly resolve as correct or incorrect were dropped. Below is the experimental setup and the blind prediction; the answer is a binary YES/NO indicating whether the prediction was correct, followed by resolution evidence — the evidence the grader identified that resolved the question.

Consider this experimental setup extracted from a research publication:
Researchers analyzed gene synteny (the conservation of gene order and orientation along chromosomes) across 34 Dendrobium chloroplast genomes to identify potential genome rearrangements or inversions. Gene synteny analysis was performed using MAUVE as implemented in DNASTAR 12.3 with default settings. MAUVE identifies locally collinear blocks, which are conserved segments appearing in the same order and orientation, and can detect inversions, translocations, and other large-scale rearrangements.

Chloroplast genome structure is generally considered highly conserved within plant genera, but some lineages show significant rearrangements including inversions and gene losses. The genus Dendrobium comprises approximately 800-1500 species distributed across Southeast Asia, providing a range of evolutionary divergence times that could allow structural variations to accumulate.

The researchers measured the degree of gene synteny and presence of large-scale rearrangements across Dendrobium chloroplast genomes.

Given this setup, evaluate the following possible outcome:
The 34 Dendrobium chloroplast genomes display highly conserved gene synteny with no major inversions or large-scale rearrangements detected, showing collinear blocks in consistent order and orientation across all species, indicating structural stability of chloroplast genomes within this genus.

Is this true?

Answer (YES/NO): YES